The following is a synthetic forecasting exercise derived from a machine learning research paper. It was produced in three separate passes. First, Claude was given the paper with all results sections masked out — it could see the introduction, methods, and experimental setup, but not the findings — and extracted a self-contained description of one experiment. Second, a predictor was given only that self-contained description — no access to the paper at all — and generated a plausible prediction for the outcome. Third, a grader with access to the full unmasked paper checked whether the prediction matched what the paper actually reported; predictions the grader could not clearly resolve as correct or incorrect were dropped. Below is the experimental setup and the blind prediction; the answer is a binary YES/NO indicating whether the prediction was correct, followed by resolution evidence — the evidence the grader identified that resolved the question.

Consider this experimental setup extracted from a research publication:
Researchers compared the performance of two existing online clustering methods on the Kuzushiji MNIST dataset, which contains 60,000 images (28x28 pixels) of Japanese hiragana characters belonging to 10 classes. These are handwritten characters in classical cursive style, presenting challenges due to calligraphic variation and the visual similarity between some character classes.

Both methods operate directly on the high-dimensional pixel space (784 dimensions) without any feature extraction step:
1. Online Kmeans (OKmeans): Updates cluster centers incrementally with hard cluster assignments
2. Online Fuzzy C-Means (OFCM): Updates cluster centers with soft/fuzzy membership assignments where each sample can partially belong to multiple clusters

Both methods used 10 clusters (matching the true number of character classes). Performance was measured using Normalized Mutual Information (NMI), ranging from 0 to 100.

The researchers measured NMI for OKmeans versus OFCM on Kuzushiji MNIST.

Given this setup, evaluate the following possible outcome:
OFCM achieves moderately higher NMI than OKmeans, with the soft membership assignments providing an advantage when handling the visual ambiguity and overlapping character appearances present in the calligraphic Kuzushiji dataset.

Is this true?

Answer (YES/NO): NO